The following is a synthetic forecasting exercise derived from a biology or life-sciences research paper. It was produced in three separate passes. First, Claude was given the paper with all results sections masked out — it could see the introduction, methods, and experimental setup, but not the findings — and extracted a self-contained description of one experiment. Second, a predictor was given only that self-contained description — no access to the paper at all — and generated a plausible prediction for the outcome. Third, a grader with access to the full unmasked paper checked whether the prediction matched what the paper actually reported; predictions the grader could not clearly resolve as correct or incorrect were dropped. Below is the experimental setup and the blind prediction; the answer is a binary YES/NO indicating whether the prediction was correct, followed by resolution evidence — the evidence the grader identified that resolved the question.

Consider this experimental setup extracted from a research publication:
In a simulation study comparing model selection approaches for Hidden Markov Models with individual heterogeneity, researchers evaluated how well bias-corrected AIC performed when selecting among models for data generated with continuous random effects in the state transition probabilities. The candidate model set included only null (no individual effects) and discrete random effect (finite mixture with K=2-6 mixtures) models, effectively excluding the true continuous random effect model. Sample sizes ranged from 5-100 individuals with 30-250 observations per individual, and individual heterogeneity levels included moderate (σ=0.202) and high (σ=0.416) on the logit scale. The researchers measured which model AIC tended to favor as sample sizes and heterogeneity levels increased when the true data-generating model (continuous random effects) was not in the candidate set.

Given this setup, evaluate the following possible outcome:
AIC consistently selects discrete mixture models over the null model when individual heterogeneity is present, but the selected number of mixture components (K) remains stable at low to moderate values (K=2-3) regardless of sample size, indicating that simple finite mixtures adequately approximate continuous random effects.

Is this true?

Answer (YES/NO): NO